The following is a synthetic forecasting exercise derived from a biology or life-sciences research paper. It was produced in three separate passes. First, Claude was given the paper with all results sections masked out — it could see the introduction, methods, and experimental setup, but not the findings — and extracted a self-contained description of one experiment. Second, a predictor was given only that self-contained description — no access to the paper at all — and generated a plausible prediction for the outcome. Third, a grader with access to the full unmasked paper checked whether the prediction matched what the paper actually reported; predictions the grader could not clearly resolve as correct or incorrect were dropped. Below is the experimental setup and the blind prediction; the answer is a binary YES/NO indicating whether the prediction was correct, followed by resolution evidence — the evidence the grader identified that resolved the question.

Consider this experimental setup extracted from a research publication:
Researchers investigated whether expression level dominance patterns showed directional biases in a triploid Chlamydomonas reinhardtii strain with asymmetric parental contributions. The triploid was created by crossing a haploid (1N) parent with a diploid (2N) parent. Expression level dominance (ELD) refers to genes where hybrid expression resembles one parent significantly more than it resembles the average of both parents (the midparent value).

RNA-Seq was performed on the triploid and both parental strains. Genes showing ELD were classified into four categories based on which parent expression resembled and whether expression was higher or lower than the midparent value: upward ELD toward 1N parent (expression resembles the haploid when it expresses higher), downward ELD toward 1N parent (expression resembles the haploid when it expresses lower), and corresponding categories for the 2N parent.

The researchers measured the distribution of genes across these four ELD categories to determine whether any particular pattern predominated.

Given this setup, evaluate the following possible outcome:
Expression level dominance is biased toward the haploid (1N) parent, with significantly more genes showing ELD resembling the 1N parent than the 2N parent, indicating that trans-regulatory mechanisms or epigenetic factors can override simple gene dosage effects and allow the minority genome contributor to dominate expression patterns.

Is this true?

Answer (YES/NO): YES